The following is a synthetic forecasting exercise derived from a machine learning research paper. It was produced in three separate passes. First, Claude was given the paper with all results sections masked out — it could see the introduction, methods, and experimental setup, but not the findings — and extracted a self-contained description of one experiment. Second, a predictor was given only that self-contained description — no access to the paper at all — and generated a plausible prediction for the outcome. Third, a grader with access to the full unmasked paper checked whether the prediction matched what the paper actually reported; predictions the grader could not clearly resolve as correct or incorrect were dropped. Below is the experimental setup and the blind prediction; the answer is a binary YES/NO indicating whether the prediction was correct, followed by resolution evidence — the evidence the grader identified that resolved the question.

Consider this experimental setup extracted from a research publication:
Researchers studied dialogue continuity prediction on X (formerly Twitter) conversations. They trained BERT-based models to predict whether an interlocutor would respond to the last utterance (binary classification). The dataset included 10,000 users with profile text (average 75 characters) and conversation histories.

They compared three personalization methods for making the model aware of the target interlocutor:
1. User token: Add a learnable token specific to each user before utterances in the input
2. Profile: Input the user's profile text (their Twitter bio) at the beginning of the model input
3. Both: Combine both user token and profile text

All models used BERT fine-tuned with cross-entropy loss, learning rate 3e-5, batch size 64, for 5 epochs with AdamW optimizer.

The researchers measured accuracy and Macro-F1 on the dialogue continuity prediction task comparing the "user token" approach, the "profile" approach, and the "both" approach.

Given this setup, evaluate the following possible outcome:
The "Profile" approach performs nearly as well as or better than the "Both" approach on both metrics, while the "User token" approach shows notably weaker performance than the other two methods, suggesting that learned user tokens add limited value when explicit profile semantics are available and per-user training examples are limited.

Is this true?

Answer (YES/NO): NO